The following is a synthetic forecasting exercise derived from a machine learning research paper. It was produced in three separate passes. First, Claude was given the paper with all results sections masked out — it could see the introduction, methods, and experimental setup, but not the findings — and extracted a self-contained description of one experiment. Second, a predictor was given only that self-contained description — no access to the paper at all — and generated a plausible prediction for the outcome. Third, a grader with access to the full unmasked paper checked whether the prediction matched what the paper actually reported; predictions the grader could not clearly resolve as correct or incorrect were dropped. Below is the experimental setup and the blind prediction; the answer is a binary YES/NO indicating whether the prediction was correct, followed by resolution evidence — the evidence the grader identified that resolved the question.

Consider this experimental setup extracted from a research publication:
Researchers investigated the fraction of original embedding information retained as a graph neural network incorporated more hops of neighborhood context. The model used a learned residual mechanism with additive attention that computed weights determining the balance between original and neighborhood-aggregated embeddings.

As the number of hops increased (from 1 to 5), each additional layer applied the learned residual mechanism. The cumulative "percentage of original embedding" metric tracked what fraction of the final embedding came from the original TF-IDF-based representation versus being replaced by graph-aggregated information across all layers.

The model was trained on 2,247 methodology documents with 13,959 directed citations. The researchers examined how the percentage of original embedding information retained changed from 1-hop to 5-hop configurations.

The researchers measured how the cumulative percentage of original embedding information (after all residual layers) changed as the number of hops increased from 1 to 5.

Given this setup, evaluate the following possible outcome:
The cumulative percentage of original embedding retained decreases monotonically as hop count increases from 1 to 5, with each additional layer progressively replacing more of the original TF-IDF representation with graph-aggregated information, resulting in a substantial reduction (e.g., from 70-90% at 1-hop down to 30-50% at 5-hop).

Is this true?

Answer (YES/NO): NO